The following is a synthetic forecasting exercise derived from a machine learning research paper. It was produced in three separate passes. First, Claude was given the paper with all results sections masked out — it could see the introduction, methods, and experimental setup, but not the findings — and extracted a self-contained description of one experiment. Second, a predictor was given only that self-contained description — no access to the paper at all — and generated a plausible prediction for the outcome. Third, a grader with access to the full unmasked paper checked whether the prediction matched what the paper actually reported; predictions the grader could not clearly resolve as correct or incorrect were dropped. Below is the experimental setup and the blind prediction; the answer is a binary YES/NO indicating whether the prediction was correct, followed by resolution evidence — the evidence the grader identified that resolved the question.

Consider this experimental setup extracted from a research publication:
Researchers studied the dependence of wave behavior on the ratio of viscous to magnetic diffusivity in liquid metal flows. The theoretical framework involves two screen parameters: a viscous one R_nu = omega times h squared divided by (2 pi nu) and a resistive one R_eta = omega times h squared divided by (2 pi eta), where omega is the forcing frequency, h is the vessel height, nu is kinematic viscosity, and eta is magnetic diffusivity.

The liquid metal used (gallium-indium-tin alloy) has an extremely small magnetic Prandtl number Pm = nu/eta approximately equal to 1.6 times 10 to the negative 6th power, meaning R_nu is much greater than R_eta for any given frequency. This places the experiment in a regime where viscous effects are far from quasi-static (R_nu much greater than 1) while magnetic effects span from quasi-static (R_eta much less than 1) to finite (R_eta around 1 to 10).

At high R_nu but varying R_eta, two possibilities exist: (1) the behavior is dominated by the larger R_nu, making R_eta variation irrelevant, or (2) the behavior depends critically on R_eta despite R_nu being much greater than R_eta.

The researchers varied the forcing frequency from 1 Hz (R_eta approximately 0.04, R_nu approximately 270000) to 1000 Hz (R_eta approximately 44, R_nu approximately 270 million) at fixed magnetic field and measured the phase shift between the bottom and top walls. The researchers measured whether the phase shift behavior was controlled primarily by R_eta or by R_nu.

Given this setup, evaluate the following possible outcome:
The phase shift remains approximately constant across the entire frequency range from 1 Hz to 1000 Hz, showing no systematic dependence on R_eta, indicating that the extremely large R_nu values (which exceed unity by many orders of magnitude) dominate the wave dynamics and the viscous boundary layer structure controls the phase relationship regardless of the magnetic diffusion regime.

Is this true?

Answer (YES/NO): NO